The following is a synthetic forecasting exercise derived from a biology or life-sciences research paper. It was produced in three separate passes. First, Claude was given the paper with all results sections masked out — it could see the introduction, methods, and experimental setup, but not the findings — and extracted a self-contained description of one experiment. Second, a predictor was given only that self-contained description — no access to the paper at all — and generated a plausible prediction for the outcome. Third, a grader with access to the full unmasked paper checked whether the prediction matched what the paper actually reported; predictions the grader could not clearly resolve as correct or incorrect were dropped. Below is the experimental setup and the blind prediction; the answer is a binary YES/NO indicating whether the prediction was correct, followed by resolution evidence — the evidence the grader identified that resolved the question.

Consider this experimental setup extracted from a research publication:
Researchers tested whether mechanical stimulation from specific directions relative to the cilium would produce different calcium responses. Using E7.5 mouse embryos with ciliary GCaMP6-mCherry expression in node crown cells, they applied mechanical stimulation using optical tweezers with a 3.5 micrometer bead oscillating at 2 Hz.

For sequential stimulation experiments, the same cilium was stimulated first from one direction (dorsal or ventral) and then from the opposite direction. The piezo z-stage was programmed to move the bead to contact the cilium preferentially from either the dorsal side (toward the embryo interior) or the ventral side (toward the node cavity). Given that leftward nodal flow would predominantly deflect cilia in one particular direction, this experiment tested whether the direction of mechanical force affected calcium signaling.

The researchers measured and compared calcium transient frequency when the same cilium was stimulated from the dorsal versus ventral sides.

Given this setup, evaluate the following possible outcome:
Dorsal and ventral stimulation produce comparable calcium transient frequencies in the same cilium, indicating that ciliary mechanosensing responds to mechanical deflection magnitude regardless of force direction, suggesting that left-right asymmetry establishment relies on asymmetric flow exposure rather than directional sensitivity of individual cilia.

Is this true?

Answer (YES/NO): NO